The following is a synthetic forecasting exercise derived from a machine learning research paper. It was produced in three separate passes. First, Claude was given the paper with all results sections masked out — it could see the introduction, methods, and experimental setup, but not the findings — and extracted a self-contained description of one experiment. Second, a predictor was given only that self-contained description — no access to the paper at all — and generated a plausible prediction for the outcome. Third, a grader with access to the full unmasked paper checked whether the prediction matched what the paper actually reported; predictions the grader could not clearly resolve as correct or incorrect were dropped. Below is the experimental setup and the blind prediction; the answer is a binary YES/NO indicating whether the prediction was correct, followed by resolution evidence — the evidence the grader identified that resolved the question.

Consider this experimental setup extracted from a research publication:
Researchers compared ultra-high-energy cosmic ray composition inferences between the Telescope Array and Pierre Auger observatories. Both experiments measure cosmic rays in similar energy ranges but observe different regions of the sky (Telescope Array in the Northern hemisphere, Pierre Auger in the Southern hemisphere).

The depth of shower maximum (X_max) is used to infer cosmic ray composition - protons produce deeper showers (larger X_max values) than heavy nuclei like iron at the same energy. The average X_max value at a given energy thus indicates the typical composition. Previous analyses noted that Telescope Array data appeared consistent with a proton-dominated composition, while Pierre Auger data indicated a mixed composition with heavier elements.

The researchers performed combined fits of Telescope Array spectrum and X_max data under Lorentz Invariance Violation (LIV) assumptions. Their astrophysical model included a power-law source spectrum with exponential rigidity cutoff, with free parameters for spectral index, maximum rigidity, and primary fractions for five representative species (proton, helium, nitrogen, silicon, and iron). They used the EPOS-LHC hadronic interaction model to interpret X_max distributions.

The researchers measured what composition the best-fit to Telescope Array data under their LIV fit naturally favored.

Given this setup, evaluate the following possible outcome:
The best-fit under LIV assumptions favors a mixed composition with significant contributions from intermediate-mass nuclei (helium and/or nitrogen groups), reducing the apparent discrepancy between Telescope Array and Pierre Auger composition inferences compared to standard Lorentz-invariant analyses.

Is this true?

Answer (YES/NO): NO